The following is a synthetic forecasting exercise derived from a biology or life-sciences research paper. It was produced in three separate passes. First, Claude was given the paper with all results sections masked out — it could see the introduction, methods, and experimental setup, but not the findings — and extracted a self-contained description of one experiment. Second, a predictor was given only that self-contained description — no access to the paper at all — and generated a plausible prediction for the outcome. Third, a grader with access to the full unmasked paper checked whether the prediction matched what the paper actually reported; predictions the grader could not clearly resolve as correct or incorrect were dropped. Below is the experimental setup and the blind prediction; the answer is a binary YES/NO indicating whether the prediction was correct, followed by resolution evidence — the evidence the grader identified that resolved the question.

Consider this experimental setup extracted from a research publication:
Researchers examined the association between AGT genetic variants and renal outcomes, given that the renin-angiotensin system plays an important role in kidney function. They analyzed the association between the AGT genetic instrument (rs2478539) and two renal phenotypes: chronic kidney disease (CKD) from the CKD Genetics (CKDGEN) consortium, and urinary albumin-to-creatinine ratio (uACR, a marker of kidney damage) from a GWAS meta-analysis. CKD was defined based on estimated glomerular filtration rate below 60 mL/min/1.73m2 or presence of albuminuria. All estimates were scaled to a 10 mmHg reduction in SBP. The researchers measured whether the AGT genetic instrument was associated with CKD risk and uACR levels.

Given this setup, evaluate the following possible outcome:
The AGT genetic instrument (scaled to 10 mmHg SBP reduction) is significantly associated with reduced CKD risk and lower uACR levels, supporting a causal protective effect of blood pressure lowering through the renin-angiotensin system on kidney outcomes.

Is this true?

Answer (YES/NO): NO